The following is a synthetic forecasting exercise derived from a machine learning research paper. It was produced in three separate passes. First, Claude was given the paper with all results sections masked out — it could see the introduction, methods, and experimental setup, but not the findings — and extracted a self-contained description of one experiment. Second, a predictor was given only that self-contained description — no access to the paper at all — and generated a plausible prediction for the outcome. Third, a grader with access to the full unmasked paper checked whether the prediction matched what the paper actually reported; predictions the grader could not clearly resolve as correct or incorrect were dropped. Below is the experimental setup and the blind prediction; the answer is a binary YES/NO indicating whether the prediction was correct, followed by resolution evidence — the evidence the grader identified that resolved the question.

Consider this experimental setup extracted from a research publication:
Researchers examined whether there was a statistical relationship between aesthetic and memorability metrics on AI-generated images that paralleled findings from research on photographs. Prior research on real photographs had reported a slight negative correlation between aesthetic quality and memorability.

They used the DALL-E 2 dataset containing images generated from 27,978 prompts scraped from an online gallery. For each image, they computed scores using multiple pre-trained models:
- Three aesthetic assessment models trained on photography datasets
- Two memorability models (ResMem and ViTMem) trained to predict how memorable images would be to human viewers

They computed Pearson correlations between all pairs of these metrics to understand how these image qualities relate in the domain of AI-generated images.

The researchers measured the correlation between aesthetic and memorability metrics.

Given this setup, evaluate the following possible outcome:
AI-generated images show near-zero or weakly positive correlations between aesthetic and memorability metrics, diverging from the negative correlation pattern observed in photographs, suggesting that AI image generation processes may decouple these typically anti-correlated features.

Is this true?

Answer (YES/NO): NO